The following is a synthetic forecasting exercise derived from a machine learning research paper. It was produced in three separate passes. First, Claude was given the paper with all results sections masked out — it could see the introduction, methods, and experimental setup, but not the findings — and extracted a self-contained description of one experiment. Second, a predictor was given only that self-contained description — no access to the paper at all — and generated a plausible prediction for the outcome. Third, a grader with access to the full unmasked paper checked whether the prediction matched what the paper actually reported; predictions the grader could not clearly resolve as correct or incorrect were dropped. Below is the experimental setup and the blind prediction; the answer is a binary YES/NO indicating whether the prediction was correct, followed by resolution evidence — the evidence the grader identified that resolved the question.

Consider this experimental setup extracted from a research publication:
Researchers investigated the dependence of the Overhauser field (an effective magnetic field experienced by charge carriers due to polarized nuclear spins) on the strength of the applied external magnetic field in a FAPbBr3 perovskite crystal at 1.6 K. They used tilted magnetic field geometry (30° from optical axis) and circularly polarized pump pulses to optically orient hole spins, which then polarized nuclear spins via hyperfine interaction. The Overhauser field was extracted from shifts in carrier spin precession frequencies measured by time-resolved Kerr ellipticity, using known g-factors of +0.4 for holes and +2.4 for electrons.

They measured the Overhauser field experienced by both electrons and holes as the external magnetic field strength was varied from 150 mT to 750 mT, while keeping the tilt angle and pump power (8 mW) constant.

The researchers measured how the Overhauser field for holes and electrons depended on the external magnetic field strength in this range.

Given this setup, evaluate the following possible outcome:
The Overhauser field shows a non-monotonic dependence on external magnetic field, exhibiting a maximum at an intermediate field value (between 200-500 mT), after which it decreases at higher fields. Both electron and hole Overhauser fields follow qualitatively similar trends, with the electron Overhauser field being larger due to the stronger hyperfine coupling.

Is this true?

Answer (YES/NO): NO